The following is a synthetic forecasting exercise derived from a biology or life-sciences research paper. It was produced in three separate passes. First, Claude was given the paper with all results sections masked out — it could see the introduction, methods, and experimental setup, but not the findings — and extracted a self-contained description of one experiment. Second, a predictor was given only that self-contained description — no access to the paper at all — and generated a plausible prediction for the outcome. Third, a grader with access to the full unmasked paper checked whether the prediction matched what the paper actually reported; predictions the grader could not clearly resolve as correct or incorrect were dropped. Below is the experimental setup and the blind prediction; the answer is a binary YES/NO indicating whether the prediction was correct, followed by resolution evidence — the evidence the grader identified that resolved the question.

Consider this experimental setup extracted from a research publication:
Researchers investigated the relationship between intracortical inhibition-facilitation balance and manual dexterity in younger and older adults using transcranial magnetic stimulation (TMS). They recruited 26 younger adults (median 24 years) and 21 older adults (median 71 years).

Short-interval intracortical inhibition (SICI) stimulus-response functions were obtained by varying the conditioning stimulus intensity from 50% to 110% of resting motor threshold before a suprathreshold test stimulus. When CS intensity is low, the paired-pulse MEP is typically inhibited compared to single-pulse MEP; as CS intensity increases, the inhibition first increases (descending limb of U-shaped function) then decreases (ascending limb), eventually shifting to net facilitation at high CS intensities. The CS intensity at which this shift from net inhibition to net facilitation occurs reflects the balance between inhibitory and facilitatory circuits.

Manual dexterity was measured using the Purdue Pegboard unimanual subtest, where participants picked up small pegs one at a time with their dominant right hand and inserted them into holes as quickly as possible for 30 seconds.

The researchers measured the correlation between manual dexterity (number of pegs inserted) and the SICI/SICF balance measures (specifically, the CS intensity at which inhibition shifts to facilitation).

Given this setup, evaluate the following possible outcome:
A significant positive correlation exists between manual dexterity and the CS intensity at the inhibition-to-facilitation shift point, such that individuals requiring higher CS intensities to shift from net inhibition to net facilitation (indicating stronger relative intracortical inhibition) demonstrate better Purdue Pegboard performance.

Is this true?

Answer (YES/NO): NO